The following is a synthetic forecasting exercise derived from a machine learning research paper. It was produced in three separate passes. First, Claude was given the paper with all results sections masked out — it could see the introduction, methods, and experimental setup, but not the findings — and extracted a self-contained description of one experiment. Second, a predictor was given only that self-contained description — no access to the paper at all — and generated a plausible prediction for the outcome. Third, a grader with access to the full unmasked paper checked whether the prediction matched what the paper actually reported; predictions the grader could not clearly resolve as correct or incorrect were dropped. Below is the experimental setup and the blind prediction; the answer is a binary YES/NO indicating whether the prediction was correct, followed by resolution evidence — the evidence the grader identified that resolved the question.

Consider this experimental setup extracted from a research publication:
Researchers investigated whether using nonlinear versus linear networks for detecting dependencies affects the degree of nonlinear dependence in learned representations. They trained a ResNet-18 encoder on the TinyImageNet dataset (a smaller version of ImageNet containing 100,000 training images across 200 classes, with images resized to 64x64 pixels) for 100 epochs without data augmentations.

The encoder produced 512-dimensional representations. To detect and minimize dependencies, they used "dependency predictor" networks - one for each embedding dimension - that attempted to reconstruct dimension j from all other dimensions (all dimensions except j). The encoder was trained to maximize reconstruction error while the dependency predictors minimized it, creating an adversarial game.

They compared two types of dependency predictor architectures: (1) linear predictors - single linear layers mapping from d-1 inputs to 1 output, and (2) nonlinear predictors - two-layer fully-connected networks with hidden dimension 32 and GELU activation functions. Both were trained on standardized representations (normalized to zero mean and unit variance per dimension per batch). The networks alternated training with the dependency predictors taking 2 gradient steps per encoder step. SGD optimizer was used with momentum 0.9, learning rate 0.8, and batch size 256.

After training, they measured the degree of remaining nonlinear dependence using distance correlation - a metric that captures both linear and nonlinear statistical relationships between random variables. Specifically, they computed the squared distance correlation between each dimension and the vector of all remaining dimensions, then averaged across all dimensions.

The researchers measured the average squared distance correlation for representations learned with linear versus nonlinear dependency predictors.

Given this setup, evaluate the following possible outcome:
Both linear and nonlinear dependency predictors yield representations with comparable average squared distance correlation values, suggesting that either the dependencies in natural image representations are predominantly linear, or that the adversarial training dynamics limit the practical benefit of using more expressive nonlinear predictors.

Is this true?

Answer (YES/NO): NO